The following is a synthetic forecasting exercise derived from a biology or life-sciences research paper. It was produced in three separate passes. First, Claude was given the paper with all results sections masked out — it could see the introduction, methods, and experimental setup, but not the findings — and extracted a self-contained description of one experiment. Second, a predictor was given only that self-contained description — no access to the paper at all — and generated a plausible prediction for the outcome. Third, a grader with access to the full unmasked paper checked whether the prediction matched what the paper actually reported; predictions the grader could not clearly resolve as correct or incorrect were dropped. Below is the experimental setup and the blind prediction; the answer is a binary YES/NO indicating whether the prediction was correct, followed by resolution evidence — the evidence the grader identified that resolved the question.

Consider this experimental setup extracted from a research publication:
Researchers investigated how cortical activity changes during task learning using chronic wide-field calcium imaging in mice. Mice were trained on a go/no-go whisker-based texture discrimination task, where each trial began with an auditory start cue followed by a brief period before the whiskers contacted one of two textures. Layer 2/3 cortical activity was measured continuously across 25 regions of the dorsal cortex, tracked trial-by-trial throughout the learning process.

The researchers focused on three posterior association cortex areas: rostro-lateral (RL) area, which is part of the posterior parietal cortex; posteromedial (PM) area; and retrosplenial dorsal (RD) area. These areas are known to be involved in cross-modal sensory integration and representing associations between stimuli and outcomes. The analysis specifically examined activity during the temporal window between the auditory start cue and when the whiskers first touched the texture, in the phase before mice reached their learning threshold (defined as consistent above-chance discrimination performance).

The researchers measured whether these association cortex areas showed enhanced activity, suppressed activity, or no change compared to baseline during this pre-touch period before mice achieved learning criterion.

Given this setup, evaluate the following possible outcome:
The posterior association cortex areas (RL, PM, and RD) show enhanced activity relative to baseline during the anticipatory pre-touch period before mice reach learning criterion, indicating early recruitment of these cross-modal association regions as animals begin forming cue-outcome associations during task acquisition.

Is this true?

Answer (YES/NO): NO